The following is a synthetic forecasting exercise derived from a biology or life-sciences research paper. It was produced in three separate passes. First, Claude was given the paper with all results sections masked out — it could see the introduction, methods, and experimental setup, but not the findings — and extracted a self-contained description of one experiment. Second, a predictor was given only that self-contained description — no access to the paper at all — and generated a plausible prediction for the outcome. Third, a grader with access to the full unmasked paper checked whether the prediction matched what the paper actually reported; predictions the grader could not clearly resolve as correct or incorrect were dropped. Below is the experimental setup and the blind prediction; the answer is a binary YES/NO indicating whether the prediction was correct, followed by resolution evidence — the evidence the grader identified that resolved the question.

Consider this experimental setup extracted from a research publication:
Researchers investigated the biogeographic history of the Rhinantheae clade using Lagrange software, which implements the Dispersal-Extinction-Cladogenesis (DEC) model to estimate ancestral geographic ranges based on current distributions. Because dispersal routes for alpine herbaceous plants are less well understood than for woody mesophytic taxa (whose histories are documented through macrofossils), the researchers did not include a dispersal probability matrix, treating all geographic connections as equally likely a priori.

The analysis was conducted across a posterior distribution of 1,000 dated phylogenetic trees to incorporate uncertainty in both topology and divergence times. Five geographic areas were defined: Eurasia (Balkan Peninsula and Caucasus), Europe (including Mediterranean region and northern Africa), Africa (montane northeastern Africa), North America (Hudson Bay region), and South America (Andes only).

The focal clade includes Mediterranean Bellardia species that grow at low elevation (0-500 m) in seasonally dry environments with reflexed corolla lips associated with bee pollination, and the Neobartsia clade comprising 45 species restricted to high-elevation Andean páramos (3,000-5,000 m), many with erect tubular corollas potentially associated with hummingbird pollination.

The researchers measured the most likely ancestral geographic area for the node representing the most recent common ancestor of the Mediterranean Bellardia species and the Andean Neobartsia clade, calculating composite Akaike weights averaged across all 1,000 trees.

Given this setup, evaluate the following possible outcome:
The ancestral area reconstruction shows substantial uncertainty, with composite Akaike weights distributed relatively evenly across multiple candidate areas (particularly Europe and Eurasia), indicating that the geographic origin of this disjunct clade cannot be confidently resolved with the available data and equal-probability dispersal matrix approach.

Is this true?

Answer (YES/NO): NO